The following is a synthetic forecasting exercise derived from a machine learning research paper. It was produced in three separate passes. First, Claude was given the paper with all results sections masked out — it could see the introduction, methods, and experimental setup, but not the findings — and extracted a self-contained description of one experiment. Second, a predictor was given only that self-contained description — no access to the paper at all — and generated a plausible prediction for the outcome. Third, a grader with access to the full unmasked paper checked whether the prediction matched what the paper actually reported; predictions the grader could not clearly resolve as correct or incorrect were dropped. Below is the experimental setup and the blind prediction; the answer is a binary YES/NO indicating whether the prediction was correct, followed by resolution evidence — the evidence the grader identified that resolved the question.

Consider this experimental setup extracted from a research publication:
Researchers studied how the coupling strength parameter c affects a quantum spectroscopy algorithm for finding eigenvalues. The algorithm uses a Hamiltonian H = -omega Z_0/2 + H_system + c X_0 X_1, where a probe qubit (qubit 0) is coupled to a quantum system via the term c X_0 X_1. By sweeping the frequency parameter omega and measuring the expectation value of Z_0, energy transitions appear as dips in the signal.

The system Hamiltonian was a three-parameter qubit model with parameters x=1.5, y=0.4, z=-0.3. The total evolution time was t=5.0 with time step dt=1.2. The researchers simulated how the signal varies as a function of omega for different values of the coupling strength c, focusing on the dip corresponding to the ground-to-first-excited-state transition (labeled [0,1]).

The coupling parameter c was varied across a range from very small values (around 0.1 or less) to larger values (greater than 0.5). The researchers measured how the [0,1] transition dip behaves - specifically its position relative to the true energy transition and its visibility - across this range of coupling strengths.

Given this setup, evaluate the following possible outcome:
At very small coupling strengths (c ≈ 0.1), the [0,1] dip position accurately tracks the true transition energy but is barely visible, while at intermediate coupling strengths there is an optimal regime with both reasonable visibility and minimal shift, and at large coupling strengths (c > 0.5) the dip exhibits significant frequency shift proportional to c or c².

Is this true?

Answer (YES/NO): NO